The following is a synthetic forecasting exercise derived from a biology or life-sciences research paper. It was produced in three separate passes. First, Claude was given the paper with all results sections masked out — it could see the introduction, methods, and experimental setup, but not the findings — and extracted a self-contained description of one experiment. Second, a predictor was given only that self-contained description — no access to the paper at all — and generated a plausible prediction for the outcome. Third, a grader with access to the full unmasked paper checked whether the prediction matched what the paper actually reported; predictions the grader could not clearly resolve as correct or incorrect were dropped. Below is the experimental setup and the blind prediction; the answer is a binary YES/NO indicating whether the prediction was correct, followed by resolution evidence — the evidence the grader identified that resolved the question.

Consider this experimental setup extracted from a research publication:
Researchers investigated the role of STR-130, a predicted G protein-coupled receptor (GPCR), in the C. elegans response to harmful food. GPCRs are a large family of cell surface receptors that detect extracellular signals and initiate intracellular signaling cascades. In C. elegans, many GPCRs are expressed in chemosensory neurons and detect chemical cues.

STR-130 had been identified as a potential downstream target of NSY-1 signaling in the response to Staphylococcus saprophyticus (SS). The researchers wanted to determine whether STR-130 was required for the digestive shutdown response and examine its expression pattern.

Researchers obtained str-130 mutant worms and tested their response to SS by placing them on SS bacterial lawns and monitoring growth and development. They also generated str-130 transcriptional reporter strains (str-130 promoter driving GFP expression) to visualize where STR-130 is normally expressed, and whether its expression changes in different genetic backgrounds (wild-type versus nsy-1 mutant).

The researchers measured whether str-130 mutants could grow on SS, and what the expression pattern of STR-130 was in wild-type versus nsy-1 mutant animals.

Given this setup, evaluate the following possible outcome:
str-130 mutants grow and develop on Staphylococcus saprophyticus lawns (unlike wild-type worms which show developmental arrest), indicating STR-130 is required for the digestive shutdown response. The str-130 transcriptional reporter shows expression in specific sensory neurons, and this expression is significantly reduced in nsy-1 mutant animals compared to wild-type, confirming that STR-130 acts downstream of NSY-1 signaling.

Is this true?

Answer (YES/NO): YES